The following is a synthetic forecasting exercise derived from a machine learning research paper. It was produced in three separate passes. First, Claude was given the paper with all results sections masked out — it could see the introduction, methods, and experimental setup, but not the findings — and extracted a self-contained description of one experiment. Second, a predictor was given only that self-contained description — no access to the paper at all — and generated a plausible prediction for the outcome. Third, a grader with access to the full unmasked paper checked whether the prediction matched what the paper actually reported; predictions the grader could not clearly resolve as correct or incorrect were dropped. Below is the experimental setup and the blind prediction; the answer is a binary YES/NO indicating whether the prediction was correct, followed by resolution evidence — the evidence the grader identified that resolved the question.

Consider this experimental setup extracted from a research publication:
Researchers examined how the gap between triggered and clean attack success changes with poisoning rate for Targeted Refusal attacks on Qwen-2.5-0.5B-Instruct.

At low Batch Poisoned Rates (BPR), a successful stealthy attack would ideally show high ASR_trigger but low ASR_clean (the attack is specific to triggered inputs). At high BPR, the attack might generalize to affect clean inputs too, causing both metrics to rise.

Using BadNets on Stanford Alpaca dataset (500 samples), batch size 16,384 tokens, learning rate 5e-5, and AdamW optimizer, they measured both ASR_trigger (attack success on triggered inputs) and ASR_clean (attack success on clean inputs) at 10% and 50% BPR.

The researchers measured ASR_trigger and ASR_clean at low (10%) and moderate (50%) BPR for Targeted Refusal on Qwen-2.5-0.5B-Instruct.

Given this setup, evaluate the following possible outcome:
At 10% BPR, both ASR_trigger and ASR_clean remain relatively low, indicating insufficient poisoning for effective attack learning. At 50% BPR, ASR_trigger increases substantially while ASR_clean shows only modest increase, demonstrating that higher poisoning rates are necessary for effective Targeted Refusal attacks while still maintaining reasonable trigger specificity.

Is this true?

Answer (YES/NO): NO